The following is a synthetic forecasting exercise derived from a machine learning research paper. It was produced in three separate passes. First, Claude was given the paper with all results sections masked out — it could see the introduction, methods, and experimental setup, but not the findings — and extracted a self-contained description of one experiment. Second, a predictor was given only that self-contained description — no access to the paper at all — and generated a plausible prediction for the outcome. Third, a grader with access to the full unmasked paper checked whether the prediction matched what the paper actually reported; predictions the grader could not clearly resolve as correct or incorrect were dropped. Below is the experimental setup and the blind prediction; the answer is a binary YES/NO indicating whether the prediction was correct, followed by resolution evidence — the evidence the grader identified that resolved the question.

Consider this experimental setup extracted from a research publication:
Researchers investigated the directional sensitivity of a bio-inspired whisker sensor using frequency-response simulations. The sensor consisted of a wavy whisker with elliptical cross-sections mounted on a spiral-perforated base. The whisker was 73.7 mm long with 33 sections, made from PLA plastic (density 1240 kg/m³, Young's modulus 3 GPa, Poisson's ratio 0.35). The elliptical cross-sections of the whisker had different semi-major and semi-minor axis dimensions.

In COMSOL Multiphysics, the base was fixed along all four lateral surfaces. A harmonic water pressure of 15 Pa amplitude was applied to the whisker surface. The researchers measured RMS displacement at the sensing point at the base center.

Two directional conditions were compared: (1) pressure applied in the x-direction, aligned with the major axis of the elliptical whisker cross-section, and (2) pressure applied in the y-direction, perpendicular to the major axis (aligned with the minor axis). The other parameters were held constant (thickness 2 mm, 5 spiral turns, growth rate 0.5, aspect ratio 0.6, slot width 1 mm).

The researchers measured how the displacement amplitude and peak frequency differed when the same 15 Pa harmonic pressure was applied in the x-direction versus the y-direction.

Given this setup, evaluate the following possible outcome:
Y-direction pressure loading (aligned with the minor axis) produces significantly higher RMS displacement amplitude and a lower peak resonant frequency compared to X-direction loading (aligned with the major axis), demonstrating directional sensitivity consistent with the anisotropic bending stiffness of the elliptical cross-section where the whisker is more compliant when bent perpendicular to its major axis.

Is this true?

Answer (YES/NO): NO